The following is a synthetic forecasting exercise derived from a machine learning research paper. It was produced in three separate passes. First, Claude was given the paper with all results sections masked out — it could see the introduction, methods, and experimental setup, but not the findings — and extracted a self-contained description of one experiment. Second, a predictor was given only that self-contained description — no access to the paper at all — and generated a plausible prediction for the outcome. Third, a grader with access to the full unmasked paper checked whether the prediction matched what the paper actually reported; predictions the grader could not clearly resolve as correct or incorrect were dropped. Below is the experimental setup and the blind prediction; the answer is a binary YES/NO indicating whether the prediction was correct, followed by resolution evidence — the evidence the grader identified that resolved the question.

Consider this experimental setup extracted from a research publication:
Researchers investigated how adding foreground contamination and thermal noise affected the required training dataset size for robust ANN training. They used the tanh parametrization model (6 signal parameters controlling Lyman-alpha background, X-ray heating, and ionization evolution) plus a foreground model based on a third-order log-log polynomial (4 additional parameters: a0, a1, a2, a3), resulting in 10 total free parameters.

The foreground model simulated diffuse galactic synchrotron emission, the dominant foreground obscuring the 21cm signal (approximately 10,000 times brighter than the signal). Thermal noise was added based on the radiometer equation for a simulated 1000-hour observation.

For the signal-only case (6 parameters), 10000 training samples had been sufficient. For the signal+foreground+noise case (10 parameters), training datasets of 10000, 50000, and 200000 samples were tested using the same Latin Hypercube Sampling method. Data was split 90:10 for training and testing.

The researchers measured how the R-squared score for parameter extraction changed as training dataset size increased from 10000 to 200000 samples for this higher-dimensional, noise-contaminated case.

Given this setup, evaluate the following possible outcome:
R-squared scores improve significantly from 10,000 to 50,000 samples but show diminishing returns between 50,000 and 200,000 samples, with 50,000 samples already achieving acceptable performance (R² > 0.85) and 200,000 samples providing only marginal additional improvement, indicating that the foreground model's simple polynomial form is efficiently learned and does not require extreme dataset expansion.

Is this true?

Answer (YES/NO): NO